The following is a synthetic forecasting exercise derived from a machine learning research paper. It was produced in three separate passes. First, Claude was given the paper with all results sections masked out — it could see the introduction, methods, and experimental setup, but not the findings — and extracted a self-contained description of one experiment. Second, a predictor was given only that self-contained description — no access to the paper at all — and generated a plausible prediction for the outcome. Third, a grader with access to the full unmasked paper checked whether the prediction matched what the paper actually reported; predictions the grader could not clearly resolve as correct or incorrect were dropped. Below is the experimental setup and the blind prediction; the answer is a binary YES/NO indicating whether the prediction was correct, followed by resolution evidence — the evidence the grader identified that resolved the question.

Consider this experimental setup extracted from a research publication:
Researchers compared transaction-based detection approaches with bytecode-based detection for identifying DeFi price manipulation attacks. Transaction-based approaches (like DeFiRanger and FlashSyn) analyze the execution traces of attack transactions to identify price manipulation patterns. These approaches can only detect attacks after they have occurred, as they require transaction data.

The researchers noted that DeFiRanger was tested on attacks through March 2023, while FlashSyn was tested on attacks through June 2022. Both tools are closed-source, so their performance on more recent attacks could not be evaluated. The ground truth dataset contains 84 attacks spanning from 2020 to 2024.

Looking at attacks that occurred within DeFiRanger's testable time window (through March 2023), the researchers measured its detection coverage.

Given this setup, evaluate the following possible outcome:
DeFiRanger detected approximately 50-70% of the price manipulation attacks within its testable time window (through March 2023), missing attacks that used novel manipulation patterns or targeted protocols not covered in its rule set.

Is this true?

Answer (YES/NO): YES